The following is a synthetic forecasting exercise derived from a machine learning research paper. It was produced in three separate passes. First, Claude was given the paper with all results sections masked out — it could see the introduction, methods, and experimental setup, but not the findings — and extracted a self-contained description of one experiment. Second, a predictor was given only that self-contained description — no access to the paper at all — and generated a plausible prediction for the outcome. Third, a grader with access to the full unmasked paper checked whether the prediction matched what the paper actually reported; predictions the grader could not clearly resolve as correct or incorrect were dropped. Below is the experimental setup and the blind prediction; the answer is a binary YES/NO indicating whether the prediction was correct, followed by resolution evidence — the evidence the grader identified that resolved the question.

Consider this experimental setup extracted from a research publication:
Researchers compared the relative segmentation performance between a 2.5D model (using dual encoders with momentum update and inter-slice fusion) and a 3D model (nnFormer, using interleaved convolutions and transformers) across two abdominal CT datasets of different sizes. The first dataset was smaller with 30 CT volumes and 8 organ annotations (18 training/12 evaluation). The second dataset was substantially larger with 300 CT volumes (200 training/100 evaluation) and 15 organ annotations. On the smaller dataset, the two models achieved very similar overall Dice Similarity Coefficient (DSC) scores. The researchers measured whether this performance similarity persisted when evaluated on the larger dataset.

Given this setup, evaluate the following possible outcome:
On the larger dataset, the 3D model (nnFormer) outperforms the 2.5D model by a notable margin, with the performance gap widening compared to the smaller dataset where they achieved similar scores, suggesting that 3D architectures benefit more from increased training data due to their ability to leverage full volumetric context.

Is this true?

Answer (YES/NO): NO